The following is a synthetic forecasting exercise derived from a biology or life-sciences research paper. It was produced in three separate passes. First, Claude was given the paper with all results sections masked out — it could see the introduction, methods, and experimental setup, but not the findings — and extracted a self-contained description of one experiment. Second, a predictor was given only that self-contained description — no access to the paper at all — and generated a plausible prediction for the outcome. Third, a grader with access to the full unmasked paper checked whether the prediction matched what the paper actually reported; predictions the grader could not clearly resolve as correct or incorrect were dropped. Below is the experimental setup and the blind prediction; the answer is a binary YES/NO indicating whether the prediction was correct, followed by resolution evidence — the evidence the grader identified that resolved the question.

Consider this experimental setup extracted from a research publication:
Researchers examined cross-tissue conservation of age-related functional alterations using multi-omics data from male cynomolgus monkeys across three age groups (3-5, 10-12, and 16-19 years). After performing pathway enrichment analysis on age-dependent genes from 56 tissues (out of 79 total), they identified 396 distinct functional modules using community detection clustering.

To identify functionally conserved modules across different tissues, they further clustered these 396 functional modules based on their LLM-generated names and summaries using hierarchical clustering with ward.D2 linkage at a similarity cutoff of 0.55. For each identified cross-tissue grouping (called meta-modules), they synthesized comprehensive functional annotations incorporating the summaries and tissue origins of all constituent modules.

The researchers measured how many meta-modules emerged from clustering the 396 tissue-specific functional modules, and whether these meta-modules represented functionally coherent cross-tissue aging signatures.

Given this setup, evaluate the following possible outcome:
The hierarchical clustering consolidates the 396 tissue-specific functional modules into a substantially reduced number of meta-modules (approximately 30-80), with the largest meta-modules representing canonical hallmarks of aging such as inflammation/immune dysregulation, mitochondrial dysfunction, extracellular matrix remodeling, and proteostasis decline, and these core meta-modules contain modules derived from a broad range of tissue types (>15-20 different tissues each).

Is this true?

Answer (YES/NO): NO